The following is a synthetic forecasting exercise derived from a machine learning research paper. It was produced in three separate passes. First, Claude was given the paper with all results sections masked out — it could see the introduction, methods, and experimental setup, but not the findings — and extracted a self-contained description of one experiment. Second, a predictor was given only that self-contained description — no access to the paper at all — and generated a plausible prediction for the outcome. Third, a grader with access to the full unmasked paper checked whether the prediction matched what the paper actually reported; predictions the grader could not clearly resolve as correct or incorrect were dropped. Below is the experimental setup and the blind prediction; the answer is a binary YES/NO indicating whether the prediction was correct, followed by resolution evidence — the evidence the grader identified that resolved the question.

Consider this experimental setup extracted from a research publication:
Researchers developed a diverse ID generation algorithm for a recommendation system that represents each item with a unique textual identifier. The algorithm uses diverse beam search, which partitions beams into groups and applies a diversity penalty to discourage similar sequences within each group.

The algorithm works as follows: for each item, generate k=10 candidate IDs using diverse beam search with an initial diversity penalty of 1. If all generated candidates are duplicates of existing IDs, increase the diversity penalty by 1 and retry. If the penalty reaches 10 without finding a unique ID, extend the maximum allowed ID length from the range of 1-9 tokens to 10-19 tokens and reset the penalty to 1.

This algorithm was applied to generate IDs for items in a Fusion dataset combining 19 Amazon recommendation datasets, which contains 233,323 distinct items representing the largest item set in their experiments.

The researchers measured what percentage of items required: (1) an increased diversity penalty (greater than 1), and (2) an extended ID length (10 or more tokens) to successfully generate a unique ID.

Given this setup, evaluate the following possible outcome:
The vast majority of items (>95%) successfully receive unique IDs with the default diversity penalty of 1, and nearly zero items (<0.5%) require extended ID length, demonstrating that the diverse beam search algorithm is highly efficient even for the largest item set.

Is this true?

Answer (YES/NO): NO